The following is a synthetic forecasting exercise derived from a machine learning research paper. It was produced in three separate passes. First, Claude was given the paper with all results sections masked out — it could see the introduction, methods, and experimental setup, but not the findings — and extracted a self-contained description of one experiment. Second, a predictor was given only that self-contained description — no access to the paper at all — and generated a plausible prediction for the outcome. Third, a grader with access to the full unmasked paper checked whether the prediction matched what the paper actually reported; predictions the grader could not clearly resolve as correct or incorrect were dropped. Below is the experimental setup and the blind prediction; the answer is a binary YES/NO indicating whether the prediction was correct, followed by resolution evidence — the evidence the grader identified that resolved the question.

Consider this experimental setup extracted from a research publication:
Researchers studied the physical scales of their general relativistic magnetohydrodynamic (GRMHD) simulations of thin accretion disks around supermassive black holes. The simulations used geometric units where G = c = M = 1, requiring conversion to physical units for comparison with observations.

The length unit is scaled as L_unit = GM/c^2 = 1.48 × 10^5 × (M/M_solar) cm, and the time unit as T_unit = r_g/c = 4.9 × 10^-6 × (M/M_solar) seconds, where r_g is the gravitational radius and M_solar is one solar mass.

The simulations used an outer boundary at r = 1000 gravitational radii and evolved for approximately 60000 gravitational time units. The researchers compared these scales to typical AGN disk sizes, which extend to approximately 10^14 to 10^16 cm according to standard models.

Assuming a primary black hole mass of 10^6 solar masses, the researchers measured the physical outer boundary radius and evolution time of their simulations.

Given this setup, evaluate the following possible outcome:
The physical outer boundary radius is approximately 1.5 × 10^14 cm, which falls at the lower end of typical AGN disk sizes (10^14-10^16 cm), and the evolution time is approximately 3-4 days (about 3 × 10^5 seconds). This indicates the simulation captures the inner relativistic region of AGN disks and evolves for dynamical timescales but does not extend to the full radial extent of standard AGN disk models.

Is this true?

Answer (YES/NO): NO